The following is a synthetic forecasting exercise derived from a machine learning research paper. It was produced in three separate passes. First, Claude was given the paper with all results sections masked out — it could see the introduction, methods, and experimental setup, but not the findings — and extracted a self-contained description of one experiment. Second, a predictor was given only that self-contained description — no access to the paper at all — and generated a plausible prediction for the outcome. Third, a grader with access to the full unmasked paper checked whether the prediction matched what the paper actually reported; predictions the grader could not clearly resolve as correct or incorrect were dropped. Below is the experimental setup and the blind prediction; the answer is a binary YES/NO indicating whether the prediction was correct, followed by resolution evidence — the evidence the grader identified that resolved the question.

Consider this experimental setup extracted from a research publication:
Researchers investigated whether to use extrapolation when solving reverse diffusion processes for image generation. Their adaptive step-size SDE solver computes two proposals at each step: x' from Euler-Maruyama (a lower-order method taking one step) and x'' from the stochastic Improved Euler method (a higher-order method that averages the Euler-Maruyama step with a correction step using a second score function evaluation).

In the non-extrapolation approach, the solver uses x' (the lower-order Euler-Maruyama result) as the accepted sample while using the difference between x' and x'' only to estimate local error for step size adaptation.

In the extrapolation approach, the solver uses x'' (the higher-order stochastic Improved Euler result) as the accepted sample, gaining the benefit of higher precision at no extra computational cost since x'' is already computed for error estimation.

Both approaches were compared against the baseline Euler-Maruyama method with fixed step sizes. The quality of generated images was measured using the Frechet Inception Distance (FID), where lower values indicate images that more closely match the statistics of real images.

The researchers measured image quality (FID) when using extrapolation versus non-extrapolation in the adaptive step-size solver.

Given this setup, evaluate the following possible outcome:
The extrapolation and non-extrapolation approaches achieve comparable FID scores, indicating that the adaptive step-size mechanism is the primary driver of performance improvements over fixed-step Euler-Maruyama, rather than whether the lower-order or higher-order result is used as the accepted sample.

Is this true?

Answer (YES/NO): NO